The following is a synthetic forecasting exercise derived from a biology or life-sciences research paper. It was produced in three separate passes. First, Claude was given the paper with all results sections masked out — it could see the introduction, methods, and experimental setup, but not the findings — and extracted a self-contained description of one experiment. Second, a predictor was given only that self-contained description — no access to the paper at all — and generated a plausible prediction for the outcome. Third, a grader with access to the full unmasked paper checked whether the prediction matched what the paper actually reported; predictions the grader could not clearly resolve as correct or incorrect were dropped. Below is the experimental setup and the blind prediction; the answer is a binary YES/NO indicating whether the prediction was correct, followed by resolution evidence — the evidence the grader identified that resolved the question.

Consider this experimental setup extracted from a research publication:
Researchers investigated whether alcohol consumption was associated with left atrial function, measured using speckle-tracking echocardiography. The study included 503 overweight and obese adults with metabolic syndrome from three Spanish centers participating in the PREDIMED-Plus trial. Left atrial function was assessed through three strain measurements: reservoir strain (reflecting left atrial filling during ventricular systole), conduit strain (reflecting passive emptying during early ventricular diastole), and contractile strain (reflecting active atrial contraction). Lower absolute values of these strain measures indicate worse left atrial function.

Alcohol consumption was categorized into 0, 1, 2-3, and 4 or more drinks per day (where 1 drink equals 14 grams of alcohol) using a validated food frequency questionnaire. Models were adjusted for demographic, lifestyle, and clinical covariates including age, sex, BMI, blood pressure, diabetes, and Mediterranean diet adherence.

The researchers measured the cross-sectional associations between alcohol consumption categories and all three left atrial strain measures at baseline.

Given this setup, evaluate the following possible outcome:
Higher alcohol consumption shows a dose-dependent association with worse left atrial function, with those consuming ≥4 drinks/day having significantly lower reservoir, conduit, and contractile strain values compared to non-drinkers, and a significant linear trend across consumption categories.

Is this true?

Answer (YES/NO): NO